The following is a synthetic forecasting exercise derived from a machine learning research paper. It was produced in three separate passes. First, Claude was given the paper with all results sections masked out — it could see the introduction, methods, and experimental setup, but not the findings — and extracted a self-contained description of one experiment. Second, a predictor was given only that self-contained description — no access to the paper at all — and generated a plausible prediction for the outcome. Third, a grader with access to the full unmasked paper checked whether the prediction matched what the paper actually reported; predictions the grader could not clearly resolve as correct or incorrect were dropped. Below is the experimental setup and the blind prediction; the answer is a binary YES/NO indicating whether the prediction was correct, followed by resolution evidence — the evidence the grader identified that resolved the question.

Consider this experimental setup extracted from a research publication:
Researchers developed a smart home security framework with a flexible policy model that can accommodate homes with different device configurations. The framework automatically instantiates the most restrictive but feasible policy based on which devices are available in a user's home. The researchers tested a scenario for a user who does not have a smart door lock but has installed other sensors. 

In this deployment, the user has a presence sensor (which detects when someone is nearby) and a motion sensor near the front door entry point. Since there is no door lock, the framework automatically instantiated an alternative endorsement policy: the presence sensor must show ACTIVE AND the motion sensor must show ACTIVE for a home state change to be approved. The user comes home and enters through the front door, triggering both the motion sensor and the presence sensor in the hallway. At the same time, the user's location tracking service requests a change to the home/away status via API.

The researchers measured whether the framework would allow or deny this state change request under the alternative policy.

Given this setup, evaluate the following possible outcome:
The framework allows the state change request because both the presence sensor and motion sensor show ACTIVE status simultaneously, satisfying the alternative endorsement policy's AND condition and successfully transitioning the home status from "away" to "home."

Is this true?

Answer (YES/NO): YES